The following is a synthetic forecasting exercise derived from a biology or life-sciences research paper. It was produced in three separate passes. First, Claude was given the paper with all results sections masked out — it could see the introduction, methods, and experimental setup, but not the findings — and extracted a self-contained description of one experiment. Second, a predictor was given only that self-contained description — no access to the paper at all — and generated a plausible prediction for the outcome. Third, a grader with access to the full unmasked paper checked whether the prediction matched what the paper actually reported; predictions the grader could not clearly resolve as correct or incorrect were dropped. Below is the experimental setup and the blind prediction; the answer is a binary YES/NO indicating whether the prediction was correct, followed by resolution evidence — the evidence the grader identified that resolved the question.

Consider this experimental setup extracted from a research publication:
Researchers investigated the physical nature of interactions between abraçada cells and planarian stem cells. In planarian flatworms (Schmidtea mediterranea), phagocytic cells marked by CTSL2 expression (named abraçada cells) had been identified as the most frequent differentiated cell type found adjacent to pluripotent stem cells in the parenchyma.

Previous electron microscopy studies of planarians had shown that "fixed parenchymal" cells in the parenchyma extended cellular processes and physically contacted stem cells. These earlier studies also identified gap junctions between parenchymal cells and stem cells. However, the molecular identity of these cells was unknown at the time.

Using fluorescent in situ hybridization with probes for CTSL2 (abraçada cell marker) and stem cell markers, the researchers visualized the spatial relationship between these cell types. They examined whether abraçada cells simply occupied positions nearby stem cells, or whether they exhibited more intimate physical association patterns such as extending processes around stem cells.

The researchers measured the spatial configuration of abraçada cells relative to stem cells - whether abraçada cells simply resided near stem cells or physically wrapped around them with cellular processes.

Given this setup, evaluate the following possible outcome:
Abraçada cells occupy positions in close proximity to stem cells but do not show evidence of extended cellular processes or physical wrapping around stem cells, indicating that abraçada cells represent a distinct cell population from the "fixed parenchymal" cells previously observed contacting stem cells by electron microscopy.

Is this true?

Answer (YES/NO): NO